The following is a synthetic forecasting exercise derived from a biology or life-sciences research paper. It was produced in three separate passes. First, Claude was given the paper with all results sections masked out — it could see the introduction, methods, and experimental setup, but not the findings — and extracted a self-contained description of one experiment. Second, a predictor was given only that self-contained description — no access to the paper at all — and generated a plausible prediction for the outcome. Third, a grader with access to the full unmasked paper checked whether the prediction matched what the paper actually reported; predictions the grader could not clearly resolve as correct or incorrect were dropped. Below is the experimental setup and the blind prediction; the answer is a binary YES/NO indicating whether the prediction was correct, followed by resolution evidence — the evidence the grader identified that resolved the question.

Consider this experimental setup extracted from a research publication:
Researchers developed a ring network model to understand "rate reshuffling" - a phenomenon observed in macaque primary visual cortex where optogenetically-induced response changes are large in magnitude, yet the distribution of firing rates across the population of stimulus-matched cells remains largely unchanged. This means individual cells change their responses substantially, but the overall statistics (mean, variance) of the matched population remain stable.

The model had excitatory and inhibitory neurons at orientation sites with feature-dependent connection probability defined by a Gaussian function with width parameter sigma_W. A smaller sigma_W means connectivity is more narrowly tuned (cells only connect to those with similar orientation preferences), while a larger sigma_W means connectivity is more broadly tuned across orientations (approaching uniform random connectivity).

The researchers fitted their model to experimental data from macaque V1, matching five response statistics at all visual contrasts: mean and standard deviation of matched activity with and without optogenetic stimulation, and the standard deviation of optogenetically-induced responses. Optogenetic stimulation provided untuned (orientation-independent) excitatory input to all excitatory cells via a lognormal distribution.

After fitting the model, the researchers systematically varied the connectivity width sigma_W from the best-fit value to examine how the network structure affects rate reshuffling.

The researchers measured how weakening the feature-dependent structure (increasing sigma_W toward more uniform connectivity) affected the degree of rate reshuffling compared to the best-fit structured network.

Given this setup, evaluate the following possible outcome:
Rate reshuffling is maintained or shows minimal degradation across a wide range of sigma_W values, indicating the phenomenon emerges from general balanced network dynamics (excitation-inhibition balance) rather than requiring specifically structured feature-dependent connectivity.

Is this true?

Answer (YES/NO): NO